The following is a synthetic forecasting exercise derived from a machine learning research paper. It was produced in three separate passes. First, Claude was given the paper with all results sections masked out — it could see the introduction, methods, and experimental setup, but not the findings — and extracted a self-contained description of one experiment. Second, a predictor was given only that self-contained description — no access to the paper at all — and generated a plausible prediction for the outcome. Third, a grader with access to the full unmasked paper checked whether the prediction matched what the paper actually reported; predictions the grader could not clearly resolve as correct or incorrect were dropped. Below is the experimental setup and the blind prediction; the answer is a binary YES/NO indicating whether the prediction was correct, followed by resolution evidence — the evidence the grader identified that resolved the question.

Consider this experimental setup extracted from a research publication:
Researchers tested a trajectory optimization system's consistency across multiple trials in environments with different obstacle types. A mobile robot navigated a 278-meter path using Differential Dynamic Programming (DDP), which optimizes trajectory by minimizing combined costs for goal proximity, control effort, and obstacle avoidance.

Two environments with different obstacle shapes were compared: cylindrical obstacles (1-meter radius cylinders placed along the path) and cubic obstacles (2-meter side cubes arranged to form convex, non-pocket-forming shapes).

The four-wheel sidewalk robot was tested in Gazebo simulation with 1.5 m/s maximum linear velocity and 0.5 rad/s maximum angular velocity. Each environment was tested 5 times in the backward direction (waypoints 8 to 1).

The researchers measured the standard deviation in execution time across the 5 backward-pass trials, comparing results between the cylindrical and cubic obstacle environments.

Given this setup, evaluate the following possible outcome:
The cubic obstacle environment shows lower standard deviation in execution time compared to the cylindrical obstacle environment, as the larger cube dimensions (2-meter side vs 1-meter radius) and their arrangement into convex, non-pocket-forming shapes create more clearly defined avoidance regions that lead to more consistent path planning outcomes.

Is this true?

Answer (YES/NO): NO